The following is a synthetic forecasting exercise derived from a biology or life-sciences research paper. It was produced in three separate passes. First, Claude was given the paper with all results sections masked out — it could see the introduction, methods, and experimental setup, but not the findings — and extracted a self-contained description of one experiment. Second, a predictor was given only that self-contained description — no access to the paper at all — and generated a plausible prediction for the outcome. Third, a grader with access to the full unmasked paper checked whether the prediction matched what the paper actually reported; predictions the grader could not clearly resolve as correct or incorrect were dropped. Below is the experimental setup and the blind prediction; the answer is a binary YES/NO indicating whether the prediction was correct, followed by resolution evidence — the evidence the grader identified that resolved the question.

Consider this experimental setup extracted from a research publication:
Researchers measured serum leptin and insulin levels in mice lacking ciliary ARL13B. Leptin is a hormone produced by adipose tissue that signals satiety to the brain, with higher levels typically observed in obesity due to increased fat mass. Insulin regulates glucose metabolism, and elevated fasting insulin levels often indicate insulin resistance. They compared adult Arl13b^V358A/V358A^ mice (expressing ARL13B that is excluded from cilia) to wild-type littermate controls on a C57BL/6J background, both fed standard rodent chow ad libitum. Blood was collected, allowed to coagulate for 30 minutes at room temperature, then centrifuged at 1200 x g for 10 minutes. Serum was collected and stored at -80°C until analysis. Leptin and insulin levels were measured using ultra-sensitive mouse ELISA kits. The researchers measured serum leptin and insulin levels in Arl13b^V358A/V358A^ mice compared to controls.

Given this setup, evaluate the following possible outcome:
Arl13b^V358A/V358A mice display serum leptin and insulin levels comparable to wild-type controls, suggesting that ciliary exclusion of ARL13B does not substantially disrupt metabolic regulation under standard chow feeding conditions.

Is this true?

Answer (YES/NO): NO